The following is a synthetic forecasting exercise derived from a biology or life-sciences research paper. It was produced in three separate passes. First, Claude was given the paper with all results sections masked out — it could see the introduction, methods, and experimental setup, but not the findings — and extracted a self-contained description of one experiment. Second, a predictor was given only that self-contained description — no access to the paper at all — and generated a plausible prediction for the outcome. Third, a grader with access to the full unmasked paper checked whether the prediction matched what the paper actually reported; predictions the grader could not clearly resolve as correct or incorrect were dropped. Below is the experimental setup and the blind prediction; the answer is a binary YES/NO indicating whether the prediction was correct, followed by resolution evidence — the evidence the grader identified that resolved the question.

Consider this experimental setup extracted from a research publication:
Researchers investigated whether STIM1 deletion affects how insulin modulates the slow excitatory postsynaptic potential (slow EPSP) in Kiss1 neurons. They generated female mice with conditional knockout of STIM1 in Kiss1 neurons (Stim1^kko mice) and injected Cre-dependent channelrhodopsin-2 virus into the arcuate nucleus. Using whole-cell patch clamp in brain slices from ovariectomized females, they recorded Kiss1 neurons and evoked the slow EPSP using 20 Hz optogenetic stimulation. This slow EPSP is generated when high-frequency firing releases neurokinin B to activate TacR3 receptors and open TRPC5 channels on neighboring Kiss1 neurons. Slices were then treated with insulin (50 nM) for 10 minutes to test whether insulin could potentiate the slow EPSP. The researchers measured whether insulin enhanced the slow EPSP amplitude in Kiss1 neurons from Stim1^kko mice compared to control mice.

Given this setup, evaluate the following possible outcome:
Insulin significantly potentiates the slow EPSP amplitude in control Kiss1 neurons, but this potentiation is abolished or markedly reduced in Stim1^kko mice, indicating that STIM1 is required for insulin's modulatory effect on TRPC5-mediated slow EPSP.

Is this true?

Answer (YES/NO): NO